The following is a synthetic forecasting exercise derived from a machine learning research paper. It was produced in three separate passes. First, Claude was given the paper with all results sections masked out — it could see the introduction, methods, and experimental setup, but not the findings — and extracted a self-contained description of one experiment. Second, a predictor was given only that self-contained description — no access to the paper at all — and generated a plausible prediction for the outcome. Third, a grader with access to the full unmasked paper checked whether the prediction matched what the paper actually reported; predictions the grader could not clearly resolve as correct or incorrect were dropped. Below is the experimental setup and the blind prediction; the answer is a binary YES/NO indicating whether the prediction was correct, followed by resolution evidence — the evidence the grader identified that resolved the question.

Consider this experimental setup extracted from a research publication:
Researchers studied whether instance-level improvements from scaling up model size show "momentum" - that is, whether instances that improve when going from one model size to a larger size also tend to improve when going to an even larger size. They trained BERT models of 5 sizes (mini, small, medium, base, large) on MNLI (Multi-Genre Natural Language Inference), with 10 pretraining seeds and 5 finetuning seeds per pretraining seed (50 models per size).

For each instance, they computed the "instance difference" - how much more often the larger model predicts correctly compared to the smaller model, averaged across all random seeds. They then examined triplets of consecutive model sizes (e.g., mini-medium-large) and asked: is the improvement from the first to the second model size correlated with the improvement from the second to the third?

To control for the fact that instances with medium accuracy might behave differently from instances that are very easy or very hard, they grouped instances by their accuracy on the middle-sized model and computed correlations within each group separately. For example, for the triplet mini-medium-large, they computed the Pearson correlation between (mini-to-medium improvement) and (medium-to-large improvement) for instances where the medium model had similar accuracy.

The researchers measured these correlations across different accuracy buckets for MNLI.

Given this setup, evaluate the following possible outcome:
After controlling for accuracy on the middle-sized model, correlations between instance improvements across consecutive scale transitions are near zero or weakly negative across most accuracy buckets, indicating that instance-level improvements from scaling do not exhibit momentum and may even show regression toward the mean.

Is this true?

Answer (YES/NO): NO